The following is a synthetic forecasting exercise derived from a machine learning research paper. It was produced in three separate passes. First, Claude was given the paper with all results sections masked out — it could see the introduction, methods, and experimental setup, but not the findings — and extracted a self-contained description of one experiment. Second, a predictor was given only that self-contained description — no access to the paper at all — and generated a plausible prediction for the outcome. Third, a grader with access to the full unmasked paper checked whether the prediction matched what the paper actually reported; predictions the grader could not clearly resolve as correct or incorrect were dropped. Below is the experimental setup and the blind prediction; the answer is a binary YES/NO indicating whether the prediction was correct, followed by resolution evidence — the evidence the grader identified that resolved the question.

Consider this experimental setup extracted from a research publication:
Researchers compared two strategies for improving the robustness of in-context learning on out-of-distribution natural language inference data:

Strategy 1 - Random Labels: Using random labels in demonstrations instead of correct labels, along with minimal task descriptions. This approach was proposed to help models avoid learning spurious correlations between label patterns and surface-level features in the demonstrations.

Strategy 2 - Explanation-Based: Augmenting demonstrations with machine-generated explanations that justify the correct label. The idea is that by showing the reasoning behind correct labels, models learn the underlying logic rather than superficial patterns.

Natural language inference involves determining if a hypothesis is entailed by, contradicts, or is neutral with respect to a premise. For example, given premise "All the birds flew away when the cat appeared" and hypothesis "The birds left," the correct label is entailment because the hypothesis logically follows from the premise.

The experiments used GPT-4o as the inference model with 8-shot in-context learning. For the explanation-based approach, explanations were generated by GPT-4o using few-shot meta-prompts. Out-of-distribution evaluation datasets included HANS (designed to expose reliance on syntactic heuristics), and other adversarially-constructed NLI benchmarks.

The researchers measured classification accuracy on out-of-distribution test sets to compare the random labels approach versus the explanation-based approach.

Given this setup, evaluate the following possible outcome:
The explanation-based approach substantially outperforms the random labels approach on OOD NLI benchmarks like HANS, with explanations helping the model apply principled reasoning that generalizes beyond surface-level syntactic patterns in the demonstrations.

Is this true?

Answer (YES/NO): YES